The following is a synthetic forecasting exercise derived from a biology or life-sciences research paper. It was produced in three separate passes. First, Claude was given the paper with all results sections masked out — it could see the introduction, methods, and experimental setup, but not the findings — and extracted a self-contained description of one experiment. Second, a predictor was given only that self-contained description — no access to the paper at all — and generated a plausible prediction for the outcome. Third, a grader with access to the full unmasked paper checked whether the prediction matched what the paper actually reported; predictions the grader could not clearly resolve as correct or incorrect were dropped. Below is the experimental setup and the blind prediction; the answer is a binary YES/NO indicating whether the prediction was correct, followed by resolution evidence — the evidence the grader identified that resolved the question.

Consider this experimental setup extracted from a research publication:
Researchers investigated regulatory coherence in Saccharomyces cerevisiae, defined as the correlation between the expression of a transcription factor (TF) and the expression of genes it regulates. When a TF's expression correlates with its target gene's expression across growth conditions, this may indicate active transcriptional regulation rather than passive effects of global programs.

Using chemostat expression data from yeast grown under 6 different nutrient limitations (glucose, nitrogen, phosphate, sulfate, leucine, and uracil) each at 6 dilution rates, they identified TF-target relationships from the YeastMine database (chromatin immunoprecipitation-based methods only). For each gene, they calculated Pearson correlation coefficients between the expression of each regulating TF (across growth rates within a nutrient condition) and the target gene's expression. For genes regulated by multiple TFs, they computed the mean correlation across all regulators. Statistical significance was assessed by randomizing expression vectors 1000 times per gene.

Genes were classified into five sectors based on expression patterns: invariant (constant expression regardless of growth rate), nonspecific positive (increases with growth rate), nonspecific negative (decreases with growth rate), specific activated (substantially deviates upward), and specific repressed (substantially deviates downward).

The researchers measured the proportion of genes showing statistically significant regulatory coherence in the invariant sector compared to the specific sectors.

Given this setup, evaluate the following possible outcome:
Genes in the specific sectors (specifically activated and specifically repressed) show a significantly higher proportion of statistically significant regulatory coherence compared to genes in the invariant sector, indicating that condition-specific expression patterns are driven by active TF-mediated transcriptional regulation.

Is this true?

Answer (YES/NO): YES